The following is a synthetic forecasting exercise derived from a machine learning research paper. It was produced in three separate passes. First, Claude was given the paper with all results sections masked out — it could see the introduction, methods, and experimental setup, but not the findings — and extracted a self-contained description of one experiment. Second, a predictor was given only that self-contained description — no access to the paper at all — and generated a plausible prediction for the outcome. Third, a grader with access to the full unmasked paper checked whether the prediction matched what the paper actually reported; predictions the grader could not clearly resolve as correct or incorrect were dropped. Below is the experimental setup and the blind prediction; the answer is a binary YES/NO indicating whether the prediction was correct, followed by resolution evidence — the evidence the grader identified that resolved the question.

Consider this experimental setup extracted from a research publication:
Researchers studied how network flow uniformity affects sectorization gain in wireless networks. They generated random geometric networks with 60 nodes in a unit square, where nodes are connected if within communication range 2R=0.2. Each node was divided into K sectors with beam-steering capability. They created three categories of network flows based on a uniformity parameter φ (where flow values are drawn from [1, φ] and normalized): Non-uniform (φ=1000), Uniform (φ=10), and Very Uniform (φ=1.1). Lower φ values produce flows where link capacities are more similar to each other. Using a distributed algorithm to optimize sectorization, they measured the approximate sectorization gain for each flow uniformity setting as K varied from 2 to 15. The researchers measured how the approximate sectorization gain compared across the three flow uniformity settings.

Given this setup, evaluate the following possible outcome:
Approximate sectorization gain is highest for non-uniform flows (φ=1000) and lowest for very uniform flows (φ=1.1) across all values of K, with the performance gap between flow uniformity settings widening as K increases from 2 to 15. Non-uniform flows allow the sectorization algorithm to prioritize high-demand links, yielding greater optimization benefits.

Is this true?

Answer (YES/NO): NO